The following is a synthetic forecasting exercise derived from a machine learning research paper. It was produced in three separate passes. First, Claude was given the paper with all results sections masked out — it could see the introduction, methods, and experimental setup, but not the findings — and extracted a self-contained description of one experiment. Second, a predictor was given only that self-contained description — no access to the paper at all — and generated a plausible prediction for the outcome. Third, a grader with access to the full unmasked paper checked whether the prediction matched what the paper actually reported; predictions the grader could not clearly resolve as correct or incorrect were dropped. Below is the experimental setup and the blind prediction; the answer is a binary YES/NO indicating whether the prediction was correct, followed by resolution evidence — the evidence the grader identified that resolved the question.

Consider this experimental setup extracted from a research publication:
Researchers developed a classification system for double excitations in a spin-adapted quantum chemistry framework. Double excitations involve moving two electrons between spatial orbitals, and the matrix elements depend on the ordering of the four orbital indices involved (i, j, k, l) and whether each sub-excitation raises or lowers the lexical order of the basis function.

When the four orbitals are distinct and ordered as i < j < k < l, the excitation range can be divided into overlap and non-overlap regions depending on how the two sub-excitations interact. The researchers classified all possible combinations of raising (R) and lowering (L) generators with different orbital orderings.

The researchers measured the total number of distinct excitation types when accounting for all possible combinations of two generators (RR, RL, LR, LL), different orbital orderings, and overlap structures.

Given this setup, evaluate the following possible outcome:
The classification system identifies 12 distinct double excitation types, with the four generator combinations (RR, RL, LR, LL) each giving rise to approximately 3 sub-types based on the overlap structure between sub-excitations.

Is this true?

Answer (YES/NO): NO